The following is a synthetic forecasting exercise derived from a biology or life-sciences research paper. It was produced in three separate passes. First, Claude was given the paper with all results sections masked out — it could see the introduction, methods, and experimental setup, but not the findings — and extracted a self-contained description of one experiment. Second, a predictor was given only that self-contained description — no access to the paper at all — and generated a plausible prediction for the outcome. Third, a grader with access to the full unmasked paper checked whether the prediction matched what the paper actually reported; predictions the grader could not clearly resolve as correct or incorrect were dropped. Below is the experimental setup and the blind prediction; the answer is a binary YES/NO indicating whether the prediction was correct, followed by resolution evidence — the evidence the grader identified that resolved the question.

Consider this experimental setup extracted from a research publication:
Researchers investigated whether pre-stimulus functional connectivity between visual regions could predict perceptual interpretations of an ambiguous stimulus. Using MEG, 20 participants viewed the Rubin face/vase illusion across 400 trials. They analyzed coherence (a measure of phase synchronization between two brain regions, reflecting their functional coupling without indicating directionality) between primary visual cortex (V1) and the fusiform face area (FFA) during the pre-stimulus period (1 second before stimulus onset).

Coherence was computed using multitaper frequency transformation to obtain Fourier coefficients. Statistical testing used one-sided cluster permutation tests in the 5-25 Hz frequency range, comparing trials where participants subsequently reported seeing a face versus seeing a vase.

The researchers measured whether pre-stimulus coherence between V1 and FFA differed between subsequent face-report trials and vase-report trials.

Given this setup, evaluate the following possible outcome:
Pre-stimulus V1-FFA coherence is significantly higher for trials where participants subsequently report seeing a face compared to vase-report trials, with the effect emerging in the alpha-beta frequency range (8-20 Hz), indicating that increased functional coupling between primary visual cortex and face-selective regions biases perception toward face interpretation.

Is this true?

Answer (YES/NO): YES